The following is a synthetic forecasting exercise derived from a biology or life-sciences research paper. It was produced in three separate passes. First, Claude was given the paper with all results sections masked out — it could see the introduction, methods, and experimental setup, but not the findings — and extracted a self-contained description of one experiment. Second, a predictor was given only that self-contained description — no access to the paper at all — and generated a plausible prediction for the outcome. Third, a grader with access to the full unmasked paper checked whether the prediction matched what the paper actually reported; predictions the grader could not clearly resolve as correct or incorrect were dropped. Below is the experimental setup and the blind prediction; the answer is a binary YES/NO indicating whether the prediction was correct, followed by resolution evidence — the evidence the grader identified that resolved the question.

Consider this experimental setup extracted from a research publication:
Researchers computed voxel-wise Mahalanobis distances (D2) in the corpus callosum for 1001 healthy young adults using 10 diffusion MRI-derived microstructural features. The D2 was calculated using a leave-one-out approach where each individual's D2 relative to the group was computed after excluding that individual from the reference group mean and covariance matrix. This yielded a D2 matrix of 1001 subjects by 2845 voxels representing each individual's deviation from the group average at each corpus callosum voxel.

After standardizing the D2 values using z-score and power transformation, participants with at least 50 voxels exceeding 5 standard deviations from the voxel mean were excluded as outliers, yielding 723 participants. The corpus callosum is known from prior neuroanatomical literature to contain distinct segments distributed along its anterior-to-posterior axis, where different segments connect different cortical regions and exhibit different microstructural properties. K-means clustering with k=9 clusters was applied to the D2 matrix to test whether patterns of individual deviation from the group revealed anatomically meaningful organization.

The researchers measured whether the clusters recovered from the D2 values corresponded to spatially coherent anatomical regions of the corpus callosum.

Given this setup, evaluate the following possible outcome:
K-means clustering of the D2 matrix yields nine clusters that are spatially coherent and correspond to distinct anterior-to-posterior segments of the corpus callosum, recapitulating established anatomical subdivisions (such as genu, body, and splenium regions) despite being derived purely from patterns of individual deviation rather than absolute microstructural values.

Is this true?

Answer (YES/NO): YES